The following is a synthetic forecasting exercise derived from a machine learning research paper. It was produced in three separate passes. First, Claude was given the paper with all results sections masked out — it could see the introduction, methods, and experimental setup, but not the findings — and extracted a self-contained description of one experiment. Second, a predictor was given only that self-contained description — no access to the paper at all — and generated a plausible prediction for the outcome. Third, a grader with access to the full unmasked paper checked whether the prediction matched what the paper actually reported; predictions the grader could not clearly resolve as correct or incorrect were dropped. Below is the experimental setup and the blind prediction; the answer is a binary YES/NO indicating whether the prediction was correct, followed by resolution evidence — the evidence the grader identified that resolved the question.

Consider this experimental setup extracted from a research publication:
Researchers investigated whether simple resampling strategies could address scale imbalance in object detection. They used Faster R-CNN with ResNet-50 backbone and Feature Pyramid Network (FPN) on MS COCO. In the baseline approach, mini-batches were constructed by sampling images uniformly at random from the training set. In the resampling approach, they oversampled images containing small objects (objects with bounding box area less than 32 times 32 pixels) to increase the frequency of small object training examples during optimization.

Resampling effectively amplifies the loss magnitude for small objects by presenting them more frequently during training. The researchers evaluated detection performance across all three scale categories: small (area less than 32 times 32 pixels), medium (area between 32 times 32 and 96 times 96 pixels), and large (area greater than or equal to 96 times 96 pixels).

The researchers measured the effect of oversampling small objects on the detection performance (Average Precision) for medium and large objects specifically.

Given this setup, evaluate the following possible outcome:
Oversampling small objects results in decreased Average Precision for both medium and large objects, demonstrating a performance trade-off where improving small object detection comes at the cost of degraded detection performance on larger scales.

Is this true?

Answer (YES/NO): YES